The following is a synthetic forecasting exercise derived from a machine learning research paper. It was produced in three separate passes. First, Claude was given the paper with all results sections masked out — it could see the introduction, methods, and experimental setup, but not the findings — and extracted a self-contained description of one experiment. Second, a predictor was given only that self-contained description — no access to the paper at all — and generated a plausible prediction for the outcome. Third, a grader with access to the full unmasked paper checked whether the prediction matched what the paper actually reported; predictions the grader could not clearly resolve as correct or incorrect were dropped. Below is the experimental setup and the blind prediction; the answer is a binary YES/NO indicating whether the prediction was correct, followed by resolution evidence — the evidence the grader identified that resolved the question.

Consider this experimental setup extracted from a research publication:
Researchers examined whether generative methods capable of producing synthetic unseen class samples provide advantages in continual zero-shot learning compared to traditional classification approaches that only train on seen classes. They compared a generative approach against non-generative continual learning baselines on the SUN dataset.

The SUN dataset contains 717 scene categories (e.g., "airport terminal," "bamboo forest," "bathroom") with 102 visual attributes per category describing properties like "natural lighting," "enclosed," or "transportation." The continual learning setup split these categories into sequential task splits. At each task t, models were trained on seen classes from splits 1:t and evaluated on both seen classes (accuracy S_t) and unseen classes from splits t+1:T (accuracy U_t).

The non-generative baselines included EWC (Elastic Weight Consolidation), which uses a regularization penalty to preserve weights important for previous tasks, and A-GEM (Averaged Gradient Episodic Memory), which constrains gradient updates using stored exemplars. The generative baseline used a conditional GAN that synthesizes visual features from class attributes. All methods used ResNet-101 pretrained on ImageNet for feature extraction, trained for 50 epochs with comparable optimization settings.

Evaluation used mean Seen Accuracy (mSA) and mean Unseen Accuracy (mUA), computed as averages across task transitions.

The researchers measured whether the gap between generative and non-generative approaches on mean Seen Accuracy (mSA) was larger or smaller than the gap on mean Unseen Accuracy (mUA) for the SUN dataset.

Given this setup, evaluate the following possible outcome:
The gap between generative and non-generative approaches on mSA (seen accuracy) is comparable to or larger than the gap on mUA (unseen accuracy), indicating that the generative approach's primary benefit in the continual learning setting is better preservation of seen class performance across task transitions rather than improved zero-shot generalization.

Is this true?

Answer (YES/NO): NO